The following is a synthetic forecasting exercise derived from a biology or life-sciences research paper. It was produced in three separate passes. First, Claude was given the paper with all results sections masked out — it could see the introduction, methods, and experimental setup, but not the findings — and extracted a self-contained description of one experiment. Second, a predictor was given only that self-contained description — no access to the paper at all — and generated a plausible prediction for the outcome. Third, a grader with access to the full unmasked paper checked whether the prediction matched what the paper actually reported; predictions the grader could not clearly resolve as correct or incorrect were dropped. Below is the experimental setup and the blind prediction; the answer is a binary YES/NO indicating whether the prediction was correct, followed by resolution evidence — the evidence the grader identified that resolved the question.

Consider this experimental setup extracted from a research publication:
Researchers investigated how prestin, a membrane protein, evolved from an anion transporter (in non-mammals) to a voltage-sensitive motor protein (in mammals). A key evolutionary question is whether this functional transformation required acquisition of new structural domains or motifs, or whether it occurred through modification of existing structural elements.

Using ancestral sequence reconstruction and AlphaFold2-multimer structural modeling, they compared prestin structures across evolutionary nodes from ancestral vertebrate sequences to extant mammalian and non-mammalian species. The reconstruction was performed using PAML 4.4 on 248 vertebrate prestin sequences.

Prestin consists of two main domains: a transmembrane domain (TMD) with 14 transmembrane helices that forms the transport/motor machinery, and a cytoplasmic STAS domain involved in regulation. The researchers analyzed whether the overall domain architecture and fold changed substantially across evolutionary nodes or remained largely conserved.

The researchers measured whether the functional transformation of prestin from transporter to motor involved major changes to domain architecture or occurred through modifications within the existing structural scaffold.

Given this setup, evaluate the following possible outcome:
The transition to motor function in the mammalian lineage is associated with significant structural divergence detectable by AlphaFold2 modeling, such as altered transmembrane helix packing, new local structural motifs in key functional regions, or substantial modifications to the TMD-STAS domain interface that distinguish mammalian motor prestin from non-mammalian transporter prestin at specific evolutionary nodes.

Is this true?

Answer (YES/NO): NO